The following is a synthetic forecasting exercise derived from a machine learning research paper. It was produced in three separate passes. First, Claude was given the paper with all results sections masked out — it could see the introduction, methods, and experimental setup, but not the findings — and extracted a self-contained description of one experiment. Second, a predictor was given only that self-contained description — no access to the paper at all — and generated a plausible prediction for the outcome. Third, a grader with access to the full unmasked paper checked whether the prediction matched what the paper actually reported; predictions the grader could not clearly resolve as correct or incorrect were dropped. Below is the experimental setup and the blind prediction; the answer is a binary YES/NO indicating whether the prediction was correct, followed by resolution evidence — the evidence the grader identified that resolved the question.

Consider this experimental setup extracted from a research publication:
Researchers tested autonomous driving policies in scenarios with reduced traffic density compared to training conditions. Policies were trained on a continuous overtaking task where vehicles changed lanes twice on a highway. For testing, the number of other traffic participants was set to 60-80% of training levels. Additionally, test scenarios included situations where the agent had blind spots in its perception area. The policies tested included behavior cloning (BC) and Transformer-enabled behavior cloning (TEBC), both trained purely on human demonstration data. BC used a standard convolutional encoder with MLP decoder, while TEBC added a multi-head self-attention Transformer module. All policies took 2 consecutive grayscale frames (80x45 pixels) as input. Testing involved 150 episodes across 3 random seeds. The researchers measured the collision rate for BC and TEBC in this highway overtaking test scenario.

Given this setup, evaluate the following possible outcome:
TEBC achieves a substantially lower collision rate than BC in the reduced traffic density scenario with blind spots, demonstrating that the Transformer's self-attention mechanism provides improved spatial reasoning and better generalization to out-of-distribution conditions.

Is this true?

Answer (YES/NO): YES